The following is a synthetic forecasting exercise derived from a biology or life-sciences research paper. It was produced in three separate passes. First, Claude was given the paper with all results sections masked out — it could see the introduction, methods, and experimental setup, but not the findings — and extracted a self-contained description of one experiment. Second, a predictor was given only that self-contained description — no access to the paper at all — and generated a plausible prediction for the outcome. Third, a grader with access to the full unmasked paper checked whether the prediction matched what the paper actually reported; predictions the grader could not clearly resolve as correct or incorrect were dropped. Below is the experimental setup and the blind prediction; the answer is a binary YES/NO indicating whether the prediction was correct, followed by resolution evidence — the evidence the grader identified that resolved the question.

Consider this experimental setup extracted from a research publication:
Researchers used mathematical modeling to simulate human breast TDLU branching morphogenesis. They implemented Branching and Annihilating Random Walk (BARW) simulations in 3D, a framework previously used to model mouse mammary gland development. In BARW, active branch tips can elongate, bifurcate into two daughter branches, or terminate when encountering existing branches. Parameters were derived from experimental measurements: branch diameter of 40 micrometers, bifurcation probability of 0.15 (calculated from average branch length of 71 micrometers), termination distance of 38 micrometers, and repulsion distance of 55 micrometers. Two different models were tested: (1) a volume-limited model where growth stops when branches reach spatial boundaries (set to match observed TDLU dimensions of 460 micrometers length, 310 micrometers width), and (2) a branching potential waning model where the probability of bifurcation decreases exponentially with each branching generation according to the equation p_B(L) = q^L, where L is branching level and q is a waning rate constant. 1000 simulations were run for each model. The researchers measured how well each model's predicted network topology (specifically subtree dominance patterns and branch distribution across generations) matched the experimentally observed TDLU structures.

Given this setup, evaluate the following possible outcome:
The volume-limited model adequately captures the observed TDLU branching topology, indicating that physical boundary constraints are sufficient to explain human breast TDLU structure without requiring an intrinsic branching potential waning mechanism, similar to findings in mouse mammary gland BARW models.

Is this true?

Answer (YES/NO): YES